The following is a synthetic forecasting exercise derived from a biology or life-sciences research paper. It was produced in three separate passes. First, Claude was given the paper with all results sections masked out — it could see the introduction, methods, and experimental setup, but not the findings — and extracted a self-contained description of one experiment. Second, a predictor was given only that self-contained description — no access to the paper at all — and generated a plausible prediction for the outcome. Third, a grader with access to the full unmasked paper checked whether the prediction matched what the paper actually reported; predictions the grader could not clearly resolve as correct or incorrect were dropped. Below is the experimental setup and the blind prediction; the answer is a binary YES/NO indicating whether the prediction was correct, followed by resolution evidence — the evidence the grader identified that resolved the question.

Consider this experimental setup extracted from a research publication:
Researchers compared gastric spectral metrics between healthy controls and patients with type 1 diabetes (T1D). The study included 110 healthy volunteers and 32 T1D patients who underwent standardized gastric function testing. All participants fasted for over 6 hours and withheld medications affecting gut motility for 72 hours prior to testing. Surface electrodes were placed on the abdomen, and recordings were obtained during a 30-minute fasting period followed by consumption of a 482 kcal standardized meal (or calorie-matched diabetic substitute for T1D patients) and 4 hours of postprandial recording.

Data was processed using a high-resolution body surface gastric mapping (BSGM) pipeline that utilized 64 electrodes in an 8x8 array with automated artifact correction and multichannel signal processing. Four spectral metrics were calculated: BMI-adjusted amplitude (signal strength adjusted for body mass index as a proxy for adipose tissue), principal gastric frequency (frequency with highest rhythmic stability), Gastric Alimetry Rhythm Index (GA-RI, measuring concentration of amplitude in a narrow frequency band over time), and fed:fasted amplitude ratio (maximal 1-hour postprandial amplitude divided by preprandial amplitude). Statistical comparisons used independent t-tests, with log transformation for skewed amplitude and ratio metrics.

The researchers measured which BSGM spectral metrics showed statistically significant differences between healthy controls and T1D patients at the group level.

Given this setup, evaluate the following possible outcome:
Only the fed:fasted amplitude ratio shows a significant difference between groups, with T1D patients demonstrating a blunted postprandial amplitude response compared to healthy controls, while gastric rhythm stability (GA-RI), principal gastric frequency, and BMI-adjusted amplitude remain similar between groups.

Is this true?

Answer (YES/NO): NO